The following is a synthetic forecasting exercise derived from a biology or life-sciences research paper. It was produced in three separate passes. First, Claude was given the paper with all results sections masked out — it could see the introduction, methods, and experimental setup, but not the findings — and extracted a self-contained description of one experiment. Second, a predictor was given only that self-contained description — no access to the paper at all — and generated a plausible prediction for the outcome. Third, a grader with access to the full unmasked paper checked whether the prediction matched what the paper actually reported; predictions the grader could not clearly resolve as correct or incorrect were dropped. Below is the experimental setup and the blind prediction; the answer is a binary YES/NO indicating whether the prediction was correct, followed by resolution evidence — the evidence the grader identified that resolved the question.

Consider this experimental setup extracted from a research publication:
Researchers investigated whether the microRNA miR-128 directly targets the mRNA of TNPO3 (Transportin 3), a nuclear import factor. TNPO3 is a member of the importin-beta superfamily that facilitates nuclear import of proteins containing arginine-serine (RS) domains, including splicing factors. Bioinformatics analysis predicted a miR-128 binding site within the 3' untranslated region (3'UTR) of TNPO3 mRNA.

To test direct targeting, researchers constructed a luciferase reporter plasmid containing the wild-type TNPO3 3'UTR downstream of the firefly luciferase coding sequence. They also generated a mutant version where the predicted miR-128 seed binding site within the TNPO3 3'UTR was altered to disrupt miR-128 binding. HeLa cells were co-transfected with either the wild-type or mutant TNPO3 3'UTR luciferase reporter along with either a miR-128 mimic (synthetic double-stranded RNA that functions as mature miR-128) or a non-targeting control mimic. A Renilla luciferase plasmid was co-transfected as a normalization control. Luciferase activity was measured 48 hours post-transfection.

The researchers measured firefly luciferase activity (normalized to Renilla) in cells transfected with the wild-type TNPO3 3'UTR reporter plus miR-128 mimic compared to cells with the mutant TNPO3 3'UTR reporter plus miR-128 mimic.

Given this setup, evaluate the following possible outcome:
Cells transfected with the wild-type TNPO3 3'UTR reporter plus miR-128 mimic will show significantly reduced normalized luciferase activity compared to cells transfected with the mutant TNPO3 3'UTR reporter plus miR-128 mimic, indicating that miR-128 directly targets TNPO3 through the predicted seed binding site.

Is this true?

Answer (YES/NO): YES